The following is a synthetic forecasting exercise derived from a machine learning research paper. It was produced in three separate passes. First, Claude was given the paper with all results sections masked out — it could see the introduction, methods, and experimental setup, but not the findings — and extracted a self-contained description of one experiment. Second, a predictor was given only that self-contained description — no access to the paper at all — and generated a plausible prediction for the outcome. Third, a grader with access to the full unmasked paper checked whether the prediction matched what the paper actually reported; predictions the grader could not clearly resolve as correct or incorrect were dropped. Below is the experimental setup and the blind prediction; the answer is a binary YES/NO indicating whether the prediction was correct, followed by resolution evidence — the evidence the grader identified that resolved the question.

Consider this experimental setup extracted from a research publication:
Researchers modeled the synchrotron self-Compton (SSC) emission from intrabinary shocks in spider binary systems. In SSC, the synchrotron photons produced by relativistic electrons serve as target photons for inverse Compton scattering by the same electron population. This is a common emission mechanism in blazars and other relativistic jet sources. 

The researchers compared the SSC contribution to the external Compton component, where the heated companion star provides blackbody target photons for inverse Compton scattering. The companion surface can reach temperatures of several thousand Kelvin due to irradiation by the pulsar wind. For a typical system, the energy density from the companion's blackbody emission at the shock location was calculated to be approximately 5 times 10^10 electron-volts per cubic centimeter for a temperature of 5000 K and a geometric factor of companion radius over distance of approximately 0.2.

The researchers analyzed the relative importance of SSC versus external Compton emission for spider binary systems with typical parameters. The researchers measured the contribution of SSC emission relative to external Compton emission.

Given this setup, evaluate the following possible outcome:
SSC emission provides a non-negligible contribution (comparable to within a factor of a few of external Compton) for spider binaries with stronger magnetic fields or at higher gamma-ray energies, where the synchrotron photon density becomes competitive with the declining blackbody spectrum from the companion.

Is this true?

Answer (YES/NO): NO